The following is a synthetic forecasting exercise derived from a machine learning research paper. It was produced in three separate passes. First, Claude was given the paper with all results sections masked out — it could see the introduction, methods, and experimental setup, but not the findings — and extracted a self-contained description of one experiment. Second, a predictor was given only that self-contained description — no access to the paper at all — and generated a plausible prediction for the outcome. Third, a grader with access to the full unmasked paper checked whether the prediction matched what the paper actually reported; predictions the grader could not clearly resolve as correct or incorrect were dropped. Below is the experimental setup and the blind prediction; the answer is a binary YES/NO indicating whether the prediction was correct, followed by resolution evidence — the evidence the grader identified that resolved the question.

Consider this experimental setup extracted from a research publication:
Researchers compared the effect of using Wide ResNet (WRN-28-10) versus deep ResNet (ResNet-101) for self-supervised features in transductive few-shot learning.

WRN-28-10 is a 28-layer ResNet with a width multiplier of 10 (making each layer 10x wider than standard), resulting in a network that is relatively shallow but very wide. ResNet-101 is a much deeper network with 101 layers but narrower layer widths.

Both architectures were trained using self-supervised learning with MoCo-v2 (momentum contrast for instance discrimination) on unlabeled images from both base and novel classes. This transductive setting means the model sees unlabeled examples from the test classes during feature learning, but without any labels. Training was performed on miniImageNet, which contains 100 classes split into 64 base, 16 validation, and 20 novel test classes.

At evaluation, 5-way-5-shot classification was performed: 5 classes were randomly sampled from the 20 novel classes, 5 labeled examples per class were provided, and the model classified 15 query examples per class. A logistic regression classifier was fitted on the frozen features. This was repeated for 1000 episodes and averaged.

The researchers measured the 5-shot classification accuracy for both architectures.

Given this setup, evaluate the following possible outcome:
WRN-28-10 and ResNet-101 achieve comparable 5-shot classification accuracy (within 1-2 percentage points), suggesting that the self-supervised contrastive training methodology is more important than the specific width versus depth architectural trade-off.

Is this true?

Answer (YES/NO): YES